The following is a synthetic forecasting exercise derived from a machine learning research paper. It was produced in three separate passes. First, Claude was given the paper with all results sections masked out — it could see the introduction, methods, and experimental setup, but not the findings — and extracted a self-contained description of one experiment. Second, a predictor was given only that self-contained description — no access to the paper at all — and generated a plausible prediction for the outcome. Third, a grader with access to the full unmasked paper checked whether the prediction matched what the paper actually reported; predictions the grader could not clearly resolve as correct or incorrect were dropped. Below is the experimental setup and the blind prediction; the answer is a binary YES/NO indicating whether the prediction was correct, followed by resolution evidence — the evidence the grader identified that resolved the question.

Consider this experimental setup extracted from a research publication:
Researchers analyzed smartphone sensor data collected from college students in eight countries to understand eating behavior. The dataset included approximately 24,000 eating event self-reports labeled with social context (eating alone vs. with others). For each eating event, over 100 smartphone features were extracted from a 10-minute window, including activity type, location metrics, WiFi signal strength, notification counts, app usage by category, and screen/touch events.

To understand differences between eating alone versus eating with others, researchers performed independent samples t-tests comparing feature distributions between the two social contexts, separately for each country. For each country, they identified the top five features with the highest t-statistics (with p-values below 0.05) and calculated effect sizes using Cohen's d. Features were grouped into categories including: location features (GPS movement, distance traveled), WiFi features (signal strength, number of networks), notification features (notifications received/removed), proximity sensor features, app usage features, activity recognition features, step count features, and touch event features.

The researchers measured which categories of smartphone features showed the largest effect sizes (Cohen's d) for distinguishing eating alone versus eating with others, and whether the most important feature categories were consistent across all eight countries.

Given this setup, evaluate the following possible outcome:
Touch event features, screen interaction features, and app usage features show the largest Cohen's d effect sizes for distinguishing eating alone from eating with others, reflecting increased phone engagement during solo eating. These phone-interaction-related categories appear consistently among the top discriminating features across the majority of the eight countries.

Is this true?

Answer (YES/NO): NO